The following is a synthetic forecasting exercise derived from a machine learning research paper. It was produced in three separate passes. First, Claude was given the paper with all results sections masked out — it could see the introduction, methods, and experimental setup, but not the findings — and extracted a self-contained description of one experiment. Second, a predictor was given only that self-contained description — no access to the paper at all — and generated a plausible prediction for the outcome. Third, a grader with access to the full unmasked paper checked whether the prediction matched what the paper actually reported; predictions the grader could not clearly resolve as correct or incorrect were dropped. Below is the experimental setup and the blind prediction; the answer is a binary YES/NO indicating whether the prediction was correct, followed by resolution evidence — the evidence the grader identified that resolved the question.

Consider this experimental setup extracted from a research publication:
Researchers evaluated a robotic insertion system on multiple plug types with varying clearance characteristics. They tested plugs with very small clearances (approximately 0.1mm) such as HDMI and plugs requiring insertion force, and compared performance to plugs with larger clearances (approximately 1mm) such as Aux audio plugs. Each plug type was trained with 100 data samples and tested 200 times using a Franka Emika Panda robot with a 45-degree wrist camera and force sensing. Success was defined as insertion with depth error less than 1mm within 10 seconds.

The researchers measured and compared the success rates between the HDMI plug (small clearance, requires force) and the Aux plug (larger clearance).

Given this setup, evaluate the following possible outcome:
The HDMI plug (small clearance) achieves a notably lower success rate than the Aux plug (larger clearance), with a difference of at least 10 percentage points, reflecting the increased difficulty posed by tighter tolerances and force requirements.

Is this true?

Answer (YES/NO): NO